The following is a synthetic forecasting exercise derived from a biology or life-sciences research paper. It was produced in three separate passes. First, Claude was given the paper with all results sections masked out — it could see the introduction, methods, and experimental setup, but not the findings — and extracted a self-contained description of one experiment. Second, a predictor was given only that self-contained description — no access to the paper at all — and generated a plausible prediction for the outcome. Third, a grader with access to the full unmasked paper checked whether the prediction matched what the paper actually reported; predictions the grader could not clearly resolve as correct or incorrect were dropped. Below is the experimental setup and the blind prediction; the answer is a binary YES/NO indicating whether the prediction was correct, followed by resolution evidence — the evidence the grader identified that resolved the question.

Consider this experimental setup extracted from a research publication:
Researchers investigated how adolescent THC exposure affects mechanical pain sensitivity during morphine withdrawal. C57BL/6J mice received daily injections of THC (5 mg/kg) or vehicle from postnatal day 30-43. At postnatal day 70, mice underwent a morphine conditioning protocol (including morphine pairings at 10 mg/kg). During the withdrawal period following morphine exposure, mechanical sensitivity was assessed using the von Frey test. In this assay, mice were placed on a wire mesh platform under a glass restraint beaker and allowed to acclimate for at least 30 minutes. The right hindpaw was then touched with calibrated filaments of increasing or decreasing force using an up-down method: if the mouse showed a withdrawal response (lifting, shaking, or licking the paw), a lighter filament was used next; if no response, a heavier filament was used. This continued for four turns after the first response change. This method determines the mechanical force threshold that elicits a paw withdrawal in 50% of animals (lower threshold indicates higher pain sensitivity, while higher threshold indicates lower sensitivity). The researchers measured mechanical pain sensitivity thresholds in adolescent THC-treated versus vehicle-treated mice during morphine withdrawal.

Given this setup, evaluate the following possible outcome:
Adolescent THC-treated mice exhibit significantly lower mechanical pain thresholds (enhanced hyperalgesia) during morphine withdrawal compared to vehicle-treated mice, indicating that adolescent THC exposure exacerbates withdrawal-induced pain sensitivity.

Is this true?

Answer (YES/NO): NO